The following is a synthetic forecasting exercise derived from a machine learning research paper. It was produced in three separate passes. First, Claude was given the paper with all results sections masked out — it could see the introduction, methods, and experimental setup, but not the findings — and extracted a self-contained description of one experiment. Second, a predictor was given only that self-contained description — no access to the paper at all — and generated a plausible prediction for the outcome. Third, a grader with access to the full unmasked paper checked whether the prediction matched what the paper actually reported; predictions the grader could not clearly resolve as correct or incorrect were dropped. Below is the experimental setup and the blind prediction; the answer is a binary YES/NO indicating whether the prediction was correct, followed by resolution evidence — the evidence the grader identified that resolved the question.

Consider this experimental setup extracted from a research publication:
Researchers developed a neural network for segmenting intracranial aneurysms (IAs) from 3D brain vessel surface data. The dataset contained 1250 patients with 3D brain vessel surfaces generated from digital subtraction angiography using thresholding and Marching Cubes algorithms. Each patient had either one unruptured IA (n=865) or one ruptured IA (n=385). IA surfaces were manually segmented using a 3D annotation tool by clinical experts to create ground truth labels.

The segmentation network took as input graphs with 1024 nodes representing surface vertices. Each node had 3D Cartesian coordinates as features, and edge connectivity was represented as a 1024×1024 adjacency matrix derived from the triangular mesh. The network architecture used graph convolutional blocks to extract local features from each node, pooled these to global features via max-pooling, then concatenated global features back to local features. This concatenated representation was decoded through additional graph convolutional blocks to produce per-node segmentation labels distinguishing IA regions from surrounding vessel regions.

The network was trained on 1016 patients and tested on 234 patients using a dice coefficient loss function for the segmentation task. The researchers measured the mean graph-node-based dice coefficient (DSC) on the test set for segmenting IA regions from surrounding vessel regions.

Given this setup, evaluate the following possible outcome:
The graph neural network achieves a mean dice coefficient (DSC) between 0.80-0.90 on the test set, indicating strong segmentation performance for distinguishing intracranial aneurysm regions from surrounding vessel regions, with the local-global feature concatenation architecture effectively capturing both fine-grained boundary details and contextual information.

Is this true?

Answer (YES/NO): YES